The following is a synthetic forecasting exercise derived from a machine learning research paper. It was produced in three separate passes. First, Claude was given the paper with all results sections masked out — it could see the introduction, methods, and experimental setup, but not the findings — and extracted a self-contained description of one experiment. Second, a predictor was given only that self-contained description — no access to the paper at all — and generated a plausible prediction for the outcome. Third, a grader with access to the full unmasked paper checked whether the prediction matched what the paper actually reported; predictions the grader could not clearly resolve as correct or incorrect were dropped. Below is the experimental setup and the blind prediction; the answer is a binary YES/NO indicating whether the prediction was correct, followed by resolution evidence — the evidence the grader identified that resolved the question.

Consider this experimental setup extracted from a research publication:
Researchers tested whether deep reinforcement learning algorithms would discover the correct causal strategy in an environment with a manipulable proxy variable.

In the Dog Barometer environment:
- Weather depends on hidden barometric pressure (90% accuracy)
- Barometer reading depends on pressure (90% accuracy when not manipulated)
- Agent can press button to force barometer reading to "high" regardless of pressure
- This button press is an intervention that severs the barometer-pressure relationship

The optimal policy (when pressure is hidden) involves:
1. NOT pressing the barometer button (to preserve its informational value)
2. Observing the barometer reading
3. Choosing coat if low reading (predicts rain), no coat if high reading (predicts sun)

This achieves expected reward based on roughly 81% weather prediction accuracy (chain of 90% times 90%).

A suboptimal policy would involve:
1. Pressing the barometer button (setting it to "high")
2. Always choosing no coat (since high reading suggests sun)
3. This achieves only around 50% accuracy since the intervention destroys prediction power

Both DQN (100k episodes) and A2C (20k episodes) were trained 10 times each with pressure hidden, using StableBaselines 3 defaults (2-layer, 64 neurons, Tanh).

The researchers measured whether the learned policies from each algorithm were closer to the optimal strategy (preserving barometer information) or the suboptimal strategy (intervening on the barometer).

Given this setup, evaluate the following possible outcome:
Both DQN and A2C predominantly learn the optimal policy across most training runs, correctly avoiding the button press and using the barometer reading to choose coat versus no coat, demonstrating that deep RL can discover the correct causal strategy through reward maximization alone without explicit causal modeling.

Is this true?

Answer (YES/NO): NO